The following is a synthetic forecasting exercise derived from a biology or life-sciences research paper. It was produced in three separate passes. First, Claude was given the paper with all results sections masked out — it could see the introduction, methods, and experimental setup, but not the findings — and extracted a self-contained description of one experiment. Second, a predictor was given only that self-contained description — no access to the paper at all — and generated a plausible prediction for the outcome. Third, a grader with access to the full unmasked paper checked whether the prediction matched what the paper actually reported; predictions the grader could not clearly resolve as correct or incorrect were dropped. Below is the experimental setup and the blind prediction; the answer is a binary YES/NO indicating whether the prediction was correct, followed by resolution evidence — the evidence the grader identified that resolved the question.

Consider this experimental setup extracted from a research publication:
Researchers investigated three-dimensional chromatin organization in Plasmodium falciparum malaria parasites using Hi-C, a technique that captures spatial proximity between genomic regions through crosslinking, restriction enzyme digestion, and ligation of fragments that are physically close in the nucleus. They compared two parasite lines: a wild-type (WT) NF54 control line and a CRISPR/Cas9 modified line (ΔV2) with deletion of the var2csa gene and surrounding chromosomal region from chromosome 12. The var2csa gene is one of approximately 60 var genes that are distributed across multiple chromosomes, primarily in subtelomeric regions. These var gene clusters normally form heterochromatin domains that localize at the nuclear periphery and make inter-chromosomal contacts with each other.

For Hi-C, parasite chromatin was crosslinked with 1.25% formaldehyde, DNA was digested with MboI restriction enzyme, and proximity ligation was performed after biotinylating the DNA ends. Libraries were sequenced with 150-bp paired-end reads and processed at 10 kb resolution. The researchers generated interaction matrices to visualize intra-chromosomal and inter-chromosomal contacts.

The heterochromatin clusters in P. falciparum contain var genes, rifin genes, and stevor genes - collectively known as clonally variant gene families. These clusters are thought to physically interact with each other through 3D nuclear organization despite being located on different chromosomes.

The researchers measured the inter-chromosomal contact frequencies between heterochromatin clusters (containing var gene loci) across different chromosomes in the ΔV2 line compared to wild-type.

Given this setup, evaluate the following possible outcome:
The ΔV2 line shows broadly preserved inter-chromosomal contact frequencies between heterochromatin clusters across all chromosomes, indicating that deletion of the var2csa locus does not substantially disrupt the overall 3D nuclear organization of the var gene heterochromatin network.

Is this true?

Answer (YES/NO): NO